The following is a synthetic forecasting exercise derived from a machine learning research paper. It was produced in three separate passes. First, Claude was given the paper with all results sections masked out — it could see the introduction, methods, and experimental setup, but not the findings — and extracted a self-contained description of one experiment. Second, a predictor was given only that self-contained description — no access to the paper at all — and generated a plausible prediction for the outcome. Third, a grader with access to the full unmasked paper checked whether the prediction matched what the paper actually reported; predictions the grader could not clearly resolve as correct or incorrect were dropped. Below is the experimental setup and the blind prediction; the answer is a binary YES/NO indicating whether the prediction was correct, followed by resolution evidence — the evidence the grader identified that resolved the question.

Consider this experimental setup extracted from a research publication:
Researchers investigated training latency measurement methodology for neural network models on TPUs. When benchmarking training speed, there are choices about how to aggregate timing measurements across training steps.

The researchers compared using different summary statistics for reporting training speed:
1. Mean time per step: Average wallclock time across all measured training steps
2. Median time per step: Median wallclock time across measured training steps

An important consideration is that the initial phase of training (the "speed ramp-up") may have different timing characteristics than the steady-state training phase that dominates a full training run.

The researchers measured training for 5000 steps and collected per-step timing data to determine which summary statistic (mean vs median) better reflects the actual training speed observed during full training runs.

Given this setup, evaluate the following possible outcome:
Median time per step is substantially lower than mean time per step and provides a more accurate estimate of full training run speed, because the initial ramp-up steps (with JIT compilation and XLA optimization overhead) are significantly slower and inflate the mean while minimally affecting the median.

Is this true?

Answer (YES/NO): NO